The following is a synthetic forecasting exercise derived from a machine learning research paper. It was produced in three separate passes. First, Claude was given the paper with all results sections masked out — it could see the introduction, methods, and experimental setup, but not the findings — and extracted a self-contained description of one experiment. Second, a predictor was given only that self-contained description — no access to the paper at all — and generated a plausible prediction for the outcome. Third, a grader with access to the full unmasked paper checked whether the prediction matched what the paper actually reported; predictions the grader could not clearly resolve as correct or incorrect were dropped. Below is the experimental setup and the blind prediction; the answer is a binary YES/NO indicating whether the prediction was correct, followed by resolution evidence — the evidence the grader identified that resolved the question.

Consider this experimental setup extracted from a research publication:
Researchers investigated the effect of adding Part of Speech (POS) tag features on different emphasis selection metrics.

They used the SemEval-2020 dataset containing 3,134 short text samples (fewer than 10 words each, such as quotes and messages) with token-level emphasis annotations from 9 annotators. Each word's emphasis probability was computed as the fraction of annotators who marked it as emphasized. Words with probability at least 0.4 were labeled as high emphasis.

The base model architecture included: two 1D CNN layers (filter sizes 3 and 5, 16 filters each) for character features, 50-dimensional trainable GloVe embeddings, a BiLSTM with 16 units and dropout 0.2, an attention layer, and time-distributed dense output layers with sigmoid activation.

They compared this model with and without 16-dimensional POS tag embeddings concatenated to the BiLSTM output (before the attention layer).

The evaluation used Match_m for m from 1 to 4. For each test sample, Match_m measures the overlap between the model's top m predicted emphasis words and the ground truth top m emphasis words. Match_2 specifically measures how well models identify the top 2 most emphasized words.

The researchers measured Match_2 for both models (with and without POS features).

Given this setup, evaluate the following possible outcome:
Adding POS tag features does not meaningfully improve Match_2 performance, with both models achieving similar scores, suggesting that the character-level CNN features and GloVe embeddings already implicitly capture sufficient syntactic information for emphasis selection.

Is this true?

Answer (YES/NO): NO